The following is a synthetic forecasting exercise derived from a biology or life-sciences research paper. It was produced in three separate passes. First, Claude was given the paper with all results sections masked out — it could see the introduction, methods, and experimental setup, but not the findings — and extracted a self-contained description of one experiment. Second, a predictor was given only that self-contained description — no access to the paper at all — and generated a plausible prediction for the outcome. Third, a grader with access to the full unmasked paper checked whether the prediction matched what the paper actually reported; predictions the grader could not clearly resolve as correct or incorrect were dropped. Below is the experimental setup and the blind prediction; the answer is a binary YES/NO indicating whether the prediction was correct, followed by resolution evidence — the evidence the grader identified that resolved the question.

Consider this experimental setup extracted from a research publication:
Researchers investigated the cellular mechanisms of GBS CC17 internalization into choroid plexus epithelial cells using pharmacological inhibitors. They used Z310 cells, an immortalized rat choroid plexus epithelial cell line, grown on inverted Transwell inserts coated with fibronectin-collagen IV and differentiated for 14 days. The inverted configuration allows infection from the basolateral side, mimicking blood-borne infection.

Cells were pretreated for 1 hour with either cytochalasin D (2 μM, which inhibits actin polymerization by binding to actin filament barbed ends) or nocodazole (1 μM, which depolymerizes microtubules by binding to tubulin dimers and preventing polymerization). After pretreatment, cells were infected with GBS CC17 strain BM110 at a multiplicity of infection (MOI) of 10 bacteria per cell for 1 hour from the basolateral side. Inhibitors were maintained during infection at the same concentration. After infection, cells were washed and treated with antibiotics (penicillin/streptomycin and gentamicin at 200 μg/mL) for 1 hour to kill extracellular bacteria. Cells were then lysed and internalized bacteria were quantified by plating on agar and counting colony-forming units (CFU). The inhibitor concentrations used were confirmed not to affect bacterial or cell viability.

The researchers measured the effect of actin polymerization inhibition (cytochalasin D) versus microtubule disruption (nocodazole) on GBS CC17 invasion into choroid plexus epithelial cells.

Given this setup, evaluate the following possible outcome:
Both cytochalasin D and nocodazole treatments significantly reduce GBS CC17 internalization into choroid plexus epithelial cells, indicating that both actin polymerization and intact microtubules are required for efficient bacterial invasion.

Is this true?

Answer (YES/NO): NO